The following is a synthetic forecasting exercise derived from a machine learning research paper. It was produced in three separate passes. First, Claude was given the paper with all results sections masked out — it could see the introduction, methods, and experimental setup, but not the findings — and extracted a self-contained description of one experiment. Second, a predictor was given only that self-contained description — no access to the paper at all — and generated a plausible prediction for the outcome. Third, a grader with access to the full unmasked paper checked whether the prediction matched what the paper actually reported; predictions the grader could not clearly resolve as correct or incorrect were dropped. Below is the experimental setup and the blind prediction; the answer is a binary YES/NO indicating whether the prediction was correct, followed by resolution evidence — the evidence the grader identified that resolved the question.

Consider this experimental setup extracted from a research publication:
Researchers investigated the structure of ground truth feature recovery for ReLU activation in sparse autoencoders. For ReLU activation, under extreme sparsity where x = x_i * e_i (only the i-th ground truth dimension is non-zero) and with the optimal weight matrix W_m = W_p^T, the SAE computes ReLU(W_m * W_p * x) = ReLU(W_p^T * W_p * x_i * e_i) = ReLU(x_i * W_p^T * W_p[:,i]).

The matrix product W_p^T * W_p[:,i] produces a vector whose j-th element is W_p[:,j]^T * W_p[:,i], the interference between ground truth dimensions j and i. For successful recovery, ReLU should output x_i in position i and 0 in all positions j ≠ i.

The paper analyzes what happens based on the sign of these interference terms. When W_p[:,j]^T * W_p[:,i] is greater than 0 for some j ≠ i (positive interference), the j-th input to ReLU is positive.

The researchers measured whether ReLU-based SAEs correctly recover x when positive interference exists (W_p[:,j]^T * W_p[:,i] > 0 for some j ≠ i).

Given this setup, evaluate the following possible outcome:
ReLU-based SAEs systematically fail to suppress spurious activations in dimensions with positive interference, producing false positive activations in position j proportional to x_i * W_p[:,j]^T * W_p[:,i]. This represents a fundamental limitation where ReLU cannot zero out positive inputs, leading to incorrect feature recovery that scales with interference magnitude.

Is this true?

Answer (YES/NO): YES